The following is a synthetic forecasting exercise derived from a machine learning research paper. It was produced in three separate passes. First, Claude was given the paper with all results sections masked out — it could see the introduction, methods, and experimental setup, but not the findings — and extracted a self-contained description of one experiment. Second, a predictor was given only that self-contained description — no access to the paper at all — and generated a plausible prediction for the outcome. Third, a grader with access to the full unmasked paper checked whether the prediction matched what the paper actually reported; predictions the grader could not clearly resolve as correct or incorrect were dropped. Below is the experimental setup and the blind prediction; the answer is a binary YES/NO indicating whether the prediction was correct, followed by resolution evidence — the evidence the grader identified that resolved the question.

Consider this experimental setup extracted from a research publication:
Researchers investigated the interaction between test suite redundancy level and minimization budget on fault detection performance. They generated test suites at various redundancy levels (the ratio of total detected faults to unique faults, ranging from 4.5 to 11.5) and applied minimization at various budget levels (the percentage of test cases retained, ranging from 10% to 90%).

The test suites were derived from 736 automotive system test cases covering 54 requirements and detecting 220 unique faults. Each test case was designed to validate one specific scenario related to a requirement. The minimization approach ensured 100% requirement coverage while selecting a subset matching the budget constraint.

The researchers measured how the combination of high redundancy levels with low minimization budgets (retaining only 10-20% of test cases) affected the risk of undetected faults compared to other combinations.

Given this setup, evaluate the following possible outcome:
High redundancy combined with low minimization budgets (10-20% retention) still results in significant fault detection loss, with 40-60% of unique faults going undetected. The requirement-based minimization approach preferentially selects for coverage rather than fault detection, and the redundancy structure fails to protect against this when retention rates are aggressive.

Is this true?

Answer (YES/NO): NO